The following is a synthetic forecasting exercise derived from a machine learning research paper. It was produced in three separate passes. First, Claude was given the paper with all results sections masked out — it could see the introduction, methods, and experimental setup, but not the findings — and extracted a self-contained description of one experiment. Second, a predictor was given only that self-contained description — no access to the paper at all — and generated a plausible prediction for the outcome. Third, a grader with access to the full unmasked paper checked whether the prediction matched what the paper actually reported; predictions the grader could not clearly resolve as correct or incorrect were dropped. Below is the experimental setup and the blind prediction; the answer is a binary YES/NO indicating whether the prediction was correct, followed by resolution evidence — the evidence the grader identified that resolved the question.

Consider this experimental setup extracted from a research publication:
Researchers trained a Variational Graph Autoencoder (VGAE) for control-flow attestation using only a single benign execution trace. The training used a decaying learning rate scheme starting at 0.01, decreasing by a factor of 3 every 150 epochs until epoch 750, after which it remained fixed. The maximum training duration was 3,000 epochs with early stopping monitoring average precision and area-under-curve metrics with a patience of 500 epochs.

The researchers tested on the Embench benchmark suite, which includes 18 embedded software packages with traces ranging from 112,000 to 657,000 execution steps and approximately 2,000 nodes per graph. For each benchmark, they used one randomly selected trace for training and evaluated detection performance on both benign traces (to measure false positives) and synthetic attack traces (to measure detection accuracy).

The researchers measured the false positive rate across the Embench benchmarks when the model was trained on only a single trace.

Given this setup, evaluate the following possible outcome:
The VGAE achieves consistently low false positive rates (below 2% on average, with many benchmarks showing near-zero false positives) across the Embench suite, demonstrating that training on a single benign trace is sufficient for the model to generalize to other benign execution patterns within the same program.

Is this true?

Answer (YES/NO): NO